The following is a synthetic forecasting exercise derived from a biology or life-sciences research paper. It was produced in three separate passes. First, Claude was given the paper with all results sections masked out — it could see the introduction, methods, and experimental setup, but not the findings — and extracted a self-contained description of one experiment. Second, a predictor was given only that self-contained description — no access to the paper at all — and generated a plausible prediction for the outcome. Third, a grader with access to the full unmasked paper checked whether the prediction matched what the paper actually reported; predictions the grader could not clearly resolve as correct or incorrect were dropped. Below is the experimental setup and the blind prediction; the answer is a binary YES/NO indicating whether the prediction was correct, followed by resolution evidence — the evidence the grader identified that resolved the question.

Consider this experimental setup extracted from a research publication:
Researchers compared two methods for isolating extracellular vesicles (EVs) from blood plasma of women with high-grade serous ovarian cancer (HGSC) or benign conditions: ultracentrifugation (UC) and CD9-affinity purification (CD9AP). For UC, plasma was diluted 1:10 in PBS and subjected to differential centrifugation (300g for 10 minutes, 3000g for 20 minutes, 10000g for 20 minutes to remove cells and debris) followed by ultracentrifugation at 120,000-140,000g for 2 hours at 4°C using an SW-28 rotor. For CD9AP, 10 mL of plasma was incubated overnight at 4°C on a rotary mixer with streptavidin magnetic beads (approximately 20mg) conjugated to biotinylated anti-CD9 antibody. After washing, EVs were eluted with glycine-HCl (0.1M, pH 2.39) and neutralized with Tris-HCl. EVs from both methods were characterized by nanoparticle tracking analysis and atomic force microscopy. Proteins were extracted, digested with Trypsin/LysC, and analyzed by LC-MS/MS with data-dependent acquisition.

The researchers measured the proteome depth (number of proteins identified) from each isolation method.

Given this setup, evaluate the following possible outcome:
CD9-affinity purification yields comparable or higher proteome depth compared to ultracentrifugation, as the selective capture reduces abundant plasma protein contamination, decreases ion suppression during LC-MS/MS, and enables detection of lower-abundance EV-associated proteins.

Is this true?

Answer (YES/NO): NO